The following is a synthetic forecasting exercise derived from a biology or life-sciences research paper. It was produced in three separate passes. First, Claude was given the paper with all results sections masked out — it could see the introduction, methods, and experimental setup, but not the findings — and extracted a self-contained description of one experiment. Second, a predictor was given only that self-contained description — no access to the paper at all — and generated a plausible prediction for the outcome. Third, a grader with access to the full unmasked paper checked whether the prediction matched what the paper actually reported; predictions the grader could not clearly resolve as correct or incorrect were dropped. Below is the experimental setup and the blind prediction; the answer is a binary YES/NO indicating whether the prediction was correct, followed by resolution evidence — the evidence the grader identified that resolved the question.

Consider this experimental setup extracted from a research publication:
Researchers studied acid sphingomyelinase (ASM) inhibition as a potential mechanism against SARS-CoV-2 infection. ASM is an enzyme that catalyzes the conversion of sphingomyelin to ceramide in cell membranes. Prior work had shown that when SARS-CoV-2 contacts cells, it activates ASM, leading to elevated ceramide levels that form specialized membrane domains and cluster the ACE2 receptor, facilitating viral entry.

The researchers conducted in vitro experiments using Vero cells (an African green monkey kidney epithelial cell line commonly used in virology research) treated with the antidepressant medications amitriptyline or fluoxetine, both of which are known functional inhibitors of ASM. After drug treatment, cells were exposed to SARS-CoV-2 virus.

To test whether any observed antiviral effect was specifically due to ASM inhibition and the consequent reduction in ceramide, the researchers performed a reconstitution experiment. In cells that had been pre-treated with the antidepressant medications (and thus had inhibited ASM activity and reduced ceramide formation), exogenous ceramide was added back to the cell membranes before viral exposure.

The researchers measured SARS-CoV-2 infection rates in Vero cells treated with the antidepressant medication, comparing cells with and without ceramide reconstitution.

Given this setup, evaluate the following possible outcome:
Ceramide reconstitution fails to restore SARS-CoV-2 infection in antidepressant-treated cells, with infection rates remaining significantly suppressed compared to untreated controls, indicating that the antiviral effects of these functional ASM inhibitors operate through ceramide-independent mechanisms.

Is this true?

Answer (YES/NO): NO